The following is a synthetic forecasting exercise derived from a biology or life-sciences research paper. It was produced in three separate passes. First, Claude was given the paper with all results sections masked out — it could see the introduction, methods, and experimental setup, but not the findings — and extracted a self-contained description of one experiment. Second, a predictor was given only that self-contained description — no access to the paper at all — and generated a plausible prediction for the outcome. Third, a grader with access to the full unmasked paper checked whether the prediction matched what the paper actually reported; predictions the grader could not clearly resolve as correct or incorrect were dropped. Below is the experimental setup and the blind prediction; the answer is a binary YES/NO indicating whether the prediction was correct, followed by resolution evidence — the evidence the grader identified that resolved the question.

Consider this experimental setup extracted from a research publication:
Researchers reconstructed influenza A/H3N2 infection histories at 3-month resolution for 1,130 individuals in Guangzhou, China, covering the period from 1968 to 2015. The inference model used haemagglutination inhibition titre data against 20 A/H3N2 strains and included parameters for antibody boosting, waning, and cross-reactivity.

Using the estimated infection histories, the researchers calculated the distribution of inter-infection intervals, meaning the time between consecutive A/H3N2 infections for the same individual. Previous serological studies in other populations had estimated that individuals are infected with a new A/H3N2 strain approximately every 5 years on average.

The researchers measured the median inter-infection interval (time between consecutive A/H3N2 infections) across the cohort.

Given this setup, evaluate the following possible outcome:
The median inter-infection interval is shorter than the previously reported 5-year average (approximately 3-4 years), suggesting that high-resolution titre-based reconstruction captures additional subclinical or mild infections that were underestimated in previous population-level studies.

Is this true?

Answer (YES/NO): NO